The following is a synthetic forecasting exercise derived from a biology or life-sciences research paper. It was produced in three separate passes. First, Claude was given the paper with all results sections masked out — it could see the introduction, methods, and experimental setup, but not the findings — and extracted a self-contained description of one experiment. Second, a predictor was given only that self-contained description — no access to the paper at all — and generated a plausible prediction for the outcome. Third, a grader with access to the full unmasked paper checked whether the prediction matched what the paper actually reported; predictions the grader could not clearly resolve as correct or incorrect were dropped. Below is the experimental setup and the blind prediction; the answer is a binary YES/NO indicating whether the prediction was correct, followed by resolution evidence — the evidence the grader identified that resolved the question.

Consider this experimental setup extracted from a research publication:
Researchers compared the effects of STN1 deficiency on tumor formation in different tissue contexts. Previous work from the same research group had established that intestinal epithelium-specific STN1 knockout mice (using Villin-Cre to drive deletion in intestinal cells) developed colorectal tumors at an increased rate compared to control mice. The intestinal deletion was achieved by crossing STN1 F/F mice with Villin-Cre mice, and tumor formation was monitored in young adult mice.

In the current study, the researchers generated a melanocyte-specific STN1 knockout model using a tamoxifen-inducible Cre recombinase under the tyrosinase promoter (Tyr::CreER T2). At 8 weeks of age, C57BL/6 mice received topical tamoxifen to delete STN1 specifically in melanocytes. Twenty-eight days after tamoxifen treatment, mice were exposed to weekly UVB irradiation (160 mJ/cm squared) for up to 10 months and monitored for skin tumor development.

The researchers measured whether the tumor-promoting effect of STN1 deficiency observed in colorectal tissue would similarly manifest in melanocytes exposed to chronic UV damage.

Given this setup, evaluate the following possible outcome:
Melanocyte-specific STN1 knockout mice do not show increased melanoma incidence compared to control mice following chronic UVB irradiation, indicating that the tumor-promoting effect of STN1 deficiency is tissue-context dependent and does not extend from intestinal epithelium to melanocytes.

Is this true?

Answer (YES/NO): YES